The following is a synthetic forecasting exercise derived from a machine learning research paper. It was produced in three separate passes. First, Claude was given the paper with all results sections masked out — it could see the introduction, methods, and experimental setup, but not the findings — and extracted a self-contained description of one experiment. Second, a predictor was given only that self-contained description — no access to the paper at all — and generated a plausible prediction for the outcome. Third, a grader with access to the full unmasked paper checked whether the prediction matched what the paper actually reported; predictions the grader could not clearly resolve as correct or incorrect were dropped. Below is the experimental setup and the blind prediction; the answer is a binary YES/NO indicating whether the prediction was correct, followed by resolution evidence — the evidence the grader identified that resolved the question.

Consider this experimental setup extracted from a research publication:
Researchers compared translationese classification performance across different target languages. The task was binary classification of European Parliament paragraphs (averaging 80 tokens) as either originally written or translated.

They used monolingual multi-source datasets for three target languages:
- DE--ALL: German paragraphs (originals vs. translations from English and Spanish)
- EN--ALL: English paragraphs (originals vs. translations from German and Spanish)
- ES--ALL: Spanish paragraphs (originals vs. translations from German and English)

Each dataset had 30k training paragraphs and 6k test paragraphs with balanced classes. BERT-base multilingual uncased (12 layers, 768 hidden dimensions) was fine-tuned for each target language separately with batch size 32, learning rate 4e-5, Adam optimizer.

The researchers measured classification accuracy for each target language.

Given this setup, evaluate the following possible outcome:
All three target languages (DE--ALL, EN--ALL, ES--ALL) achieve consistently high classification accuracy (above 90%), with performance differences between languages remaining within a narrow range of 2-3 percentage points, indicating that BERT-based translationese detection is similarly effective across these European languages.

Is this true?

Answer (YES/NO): NO